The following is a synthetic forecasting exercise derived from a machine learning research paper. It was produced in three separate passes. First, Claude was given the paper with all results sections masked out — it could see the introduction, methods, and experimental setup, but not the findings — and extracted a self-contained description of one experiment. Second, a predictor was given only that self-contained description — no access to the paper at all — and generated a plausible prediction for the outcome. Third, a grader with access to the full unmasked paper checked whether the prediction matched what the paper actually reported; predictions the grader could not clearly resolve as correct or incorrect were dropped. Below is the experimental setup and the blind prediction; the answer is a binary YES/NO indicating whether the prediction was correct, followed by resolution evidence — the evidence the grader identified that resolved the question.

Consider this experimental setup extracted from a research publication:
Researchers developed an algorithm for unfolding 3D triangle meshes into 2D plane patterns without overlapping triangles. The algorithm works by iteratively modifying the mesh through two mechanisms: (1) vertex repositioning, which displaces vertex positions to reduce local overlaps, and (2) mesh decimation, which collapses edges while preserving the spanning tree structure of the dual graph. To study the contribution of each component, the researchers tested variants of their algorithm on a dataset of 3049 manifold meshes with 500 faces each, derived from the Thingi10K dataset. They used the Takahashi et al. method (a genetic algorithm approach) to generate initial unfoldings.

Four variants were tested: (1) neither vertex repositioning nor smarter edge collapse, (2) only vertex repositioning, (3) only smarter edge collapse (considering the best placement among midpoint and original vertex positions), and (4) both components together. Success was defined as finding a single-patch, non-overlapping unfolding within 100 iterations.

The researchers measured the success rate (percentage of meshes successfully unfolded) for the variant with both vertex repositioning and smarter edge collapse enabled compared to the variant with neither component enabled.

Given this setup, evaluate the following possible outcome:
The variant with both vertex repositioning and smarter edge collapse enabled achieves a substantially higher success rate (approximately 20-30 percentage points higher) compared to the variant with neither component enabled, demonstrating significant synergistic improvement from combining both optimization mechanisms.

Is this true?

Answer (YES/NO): NO